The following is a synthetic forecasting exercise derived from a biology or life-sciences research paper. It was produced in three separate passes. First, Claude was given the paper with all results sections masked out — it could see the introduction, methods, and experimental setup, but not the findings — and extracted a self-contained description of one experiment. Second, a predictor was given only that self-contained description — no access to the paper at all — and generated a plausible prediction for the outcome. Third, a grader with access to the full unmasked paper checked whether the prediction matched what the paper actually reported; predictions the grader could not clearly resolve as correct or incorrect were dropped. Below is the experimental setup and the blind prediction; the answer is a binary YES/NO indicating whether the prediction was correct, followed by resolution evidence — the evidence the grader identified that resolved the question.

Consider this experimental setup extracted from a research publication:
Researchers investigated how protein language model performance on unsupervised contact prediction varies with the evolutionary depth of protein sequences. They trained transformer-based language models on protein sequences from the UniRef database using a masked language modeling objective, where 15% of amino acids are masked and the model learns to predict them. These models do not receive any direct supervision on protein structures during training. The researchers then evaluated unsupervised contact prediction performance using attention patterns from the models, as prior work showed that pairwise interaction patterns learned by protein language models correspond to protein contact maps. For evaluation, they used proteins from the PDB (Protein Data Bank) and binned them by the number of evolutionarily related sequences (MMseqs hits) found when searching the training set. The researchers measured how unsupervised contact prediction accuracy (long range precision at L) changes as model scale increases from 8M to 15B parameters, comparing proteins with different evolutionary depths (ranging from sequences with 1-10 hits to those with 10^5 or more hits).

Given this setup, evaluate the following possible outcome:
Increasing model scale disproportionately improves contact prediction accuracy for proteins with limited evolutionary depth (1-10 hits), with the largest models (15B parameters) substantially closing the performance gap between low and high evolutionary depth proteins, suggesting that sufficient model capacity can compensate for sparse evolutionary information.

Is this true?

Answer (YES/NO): NO